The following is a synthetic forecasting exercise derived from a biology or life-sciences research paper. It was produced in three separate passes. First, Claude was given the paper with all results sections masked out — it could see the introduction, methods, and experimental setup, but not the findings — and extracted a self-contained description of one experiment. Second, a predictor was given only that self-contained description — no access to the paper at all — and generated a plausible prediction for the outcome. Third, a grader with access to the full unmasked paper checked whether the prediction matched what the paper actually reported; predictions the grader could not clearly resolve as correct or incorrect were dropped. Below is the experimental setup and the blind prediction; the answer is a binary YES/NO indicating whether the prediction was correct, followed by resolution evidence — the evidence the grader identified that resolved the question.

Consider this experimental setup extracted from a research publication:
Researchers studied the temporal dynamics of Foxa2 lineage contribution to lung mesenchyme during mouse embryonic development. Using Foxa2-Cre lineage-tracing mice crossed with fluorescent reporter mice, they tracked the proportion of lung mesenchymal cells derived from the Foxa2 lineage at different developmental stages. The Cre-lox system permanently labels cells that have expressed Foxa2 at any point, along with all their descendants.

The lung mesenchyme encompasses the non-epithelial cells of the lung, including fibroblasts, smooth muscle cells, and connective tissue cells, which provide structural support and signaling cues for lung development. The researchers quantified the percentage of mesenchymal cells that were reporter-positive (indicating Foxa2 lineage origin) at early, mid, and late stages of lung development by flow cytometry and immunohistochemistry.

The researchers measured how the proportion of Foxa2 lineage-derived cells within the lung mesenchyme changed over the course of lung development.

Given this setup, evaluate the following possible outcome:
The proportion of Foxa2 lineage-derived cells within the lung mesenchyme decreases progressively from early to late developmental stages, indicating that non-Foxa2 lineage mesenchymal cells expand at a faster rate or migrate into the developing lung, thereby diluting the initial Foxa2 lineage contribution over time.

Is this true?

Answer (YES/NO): NO